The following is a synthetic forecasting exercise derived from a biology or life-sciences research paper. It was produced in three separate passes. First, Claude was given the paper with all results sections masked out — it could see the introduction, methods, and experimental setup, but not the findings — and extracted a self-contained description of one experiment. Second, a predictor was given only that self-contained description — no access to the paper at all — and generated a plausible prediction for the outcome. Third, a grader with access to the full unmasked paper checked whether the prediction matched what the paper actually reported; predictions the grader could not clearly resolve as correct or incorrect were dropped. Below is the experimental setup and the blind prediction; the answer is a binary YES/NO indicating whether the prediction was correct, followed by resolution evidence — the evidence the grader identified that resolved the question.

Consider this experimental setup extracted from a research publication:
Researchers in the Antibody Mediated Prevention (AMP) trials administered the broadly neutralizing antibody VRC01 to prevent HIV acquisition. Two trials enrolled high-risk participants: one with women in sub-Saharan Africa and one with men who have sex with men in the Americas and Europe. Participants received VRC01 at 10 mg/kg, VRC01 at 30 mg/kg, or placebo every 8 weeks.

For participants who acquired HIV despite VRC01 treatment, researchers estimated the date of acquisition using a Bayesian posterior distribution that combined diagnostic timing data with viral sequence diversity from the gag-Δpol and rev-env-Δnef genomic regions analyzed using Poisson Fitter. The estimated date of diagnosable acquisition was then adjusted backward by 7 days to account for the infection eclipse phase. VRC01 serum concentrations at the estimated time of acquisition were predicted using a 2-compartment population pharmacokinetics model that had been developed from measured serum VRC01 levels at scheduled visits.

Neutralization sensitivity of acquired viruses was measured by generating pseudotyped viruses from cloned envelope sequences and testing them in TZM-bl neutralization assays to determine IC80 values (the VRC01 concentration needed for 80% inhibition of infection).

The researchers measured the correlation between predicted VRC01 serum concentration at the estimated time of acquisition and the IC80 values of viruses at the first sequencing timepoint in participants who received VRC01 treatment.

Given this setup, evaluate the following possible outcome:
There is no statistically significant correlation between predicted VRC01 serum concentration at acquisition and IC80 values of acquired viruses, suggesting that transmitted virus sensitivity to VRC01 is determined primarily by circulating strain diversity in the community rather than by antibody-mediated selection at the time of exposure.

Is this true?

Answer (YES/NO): NO